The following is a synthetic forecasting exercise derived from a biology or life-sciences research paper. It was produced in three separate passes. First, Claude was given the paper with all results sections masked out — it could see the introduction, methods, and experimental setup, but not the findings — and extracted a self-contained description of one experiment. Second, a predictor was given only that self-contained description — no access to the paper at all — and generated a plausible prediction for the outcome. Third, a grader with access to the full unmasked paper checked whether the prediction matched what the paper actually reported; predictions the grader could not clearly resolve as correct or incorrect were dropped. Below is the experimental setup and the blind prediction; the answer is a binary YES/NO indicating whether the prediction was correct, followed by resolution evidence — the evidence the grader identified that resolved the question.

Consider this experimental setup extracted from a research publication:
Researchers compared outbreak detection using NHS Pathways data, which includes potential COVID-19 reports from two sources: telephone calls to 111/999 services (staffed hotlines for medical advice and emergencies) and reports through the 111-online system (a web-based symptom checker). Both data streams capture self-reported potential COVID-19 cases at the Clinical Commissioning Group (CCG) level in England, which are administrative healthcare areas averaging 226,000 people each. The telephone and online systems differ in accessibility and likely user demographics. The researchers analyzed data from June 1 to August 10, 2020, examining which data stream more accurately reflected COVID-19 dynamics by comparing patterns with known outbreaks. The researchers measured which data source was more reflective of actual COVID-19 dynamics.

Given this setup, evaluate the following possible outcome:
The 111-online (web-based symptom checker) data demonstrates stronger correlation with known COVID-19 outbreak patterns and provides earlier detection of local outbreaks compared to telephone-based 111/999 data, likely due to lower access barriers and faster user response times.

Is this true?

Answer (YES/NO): NO